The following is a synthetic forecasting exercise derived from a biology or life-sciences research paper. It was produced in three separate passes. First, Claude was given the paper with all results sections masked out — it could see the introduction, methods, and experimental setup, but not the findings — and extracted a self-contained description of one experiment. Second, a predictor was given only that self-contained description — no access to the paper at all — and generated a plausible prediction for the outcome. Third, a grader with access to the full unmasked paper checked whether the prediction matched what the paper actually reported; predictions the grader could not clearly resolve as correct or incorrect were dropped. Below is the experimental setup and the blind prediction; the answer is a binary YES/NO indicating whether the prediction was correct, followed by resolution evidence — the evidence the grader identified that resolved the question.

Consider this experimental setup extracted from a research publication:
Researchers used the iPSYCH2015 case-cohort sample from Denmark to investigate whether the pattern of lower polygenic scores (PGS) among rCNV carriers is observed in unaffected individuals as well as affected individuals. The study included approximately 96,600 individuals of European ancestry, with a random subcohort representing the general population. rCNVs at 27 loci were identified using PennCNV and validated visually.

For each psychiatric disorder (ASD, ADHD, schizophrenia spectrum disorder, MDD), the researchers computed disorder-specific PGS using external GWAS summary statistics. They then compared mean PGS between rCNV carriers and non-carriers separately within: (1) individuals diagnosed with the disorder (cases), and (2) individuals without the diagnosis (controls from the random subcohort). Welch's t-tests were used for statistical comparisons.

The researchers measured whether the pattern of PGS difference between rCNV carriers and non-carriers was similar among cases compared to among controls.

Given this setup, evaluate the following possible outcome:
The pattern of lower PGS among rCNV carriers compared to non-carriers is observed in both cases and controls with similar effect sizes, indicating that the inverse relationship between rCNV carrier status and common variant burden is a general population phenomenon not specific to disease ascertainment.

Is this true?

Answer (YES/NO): NO